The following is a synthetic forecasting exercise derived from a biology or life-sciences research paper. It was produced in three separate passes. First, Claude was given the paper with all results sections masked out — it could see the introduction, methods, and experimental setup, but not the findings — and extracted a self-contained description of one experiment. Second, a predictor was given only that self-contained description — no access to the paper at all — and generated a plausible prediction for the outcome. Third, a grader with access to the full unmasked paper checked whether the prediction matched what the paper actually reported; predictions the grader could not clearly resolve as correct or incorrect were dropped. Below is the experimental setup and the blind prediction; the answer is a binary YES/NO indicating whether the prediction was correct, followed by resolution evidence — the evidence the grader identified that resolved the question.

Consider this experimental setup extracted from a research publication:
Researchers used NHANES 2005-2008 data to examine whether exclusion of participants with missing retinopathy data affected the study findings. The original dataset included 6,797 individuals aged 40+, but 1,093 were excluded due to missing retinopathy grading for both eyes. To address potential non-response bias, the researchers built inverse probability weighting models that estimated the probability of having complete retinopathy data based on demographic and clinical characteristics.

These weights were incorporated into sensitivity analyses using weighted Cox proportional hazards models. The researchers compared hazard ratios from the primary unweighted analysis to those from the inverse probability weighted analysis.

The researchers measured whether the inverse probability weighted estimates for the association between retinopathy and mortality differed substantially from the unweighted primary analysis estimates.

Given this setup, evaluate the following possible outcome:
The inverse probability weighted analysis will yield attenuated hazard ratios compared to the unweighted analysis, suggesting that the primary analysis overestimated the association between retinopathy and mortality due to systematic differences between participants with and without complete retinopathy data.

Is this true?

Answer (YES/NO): NO